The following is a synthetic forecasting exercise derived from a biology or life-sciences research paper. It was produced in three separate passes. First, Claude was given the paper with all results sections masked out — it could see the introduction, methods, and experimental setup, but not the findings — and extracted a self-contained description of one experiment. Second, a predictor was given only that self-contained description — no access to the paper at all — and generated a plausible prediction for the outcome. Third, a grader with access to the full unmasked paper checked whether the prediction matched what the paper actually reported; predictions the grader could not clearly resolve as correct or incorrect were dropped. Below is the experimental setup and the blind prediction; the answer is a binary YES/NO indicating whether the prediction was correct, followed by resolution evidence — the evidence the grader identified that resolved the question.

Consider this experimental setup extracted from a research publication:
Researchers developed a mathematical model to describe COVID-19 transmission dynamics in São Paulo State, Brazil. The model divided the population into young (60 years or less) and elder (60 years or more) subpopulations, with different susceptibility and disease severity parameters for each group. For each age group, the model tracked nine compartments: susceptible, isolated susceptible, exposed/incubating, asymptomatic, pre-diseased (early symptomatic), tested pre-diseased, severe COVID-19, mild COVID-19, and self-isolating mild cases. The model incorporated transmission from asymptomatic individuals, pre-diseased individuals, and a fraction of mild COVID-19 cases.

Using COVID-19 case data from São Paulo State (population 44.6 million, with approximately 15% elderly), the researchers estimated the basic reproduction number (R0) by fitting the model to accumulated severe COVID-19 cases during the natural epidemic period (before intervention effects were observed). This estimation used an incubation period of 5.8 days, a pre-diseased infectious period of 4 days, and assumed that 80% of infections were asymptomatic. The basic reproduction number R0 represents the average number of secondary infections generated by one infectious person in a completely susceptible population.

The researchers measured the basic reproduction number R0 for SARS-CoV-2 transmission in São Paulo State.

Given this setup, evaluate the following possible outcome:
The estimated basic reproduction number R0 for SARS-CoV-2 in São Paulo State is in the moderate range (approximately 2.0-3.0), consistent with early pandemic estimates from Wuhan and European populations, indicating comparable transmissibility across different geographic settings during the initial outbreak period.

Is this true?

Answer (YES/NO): NO